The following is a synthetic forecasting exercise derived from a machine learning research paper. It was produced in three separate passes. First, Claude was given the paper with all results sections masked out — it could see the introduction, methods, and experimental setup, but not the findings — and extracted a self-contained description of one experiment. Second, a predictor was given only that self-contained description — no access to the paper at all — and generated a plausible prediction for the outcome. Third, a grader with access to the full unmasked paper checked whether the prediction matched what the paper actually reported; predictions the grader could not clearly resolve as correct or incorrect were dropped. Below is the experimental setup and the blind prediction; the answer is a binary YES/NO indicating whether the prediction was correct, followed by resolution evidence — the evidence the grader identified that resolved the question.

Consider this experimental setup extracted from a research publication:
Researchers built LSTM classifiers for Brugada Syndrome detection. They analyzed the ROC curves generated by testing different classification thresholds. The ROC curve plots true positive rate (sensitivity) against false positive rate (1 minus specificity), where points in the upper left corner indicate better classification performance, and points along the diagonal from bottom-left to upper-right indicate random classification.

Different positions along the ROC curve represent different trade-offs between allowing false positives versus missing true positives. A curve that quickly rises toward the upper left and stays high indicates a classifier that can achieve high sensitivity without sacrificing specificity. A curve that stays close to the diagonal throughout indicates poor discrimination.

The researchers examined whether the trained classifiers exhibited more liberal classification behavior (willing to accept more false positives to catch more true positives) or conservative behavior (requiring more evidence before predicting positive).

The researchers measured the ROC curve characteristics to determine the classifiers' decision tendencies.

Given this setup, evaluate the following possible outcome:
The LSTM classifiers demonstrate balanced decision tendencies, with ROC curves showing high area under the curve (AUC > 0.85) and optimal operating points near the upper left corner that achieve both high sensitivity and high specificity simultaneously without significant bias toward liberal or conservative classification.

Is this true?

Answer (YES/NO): NO